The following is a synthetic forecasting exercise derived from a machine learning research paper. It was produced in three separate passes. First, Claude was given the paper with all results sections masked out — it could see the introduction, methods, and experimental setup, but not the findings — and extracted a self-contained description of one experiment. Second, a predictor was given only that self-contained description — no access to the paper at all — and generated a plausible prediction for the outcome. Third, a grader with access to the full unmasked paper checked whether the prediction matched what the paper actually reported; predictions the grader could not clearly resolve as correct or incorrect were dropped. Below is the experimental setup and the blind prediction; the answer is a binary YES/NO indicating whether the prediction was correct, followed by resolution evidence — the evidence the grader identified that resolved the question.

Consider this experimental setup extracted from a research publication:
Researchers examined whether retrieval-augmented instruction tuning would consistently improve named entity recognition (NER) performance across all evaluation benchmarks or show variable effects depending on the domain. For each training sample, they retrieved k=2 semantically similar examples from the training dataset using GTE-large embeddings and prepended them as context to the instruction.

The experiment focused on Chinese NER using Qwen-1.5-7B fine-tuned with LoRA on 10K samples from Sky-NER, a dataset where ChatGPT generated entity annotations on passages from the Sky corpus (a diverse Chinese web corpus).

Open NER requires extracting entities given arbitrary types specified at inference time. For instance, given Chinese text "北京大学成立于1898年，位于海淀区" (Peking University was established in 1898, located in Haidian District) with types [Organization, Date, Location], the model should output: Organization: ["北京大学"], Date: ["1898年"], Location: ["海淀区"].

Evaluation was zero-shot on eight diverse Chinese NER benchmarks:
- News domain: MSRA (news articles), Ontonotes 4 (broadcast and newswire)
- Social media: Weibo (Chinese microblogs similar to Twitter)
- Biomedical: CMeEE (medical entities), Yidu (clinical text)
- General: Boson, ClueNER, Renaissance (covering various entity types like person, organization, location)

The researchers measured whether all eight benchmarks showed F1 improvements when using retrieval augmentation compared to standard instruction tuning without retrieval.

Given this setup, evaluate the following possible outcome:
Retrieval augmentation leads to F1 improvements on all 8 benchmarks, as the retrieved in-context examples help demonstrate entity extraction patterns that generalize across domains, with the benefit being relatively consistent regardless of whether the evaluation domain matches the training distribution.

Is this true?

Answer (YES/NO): NO